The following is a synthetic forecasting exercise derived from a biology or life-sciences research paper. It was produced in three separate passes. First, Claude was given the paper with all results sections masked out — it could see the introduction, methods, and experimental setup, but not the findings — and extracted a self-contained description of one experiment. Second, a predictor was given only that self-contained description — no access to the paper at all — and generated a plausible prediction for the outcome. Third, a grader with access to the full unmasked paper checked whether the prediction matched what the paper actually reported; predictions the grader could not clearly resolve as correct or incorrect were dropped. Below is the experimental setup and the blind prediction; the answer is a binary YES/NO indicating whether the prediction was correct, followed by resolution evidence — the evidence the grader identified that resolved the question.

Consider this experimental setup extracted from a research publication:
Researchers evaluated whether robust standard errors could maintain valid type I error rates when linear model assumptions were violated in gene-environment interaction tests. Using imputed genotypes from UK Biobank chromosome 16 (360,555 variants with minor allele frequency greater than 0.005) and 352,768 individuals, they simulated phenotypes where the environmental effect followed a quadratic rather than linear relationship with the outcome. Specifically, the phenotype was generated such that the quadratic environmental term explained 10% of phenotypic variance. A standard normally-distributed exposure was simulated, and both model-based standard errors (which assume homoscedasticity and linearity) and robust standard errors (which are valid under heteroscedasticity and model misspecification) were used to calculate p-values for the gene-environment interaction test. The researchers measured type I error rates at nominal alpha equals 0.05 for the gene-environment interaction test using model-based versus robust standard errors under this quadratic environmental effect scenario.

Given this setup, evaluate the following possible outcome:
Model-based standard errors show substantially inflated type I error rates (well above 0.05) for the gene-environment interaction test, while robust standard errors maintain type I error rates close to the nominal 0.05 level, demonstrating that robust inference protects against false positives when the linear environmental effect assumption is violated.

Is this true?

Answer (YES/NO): YES